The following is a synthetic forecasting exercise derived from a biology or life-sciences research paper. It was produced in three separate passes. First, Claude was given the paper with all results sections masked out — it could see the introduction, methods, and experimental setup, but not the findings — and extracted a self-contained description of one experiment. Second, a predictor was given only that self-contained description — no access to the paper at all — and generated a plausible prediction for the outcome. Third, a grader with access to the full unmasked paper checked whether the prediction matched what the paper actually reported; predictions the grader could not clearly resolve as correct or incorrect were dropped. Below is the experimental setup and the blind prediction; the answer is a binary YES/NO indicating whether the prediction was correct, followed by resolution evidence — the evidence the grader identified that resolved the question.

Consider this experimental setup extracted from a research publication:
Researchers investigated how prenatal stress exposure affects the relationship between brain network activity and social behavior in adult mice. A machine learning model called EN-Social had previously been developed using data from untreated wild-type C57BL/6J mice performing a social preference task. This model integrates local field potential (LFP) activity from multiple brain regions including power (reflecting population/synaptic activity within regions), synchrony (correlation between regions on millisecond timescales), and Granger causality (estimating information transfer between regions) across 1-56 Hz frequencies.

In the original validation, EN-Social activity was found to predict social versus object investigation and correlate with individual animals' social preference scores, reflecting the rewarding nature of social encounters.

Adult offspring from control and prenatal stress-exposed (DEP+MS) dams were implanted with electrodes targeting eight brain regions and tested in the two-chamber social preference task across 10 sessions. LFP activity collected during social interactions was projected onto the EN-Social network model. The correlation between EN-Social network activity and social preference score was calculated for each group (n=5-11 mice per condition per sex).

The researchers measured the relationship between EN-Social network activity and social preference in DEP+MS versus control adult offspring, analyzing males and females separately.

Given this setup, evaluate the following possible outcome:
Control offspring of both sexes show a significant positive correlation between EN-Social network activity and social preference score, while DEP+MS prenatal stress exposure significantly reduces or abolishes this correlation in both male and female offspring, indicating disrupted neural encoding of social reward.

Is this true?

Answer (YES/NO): NO